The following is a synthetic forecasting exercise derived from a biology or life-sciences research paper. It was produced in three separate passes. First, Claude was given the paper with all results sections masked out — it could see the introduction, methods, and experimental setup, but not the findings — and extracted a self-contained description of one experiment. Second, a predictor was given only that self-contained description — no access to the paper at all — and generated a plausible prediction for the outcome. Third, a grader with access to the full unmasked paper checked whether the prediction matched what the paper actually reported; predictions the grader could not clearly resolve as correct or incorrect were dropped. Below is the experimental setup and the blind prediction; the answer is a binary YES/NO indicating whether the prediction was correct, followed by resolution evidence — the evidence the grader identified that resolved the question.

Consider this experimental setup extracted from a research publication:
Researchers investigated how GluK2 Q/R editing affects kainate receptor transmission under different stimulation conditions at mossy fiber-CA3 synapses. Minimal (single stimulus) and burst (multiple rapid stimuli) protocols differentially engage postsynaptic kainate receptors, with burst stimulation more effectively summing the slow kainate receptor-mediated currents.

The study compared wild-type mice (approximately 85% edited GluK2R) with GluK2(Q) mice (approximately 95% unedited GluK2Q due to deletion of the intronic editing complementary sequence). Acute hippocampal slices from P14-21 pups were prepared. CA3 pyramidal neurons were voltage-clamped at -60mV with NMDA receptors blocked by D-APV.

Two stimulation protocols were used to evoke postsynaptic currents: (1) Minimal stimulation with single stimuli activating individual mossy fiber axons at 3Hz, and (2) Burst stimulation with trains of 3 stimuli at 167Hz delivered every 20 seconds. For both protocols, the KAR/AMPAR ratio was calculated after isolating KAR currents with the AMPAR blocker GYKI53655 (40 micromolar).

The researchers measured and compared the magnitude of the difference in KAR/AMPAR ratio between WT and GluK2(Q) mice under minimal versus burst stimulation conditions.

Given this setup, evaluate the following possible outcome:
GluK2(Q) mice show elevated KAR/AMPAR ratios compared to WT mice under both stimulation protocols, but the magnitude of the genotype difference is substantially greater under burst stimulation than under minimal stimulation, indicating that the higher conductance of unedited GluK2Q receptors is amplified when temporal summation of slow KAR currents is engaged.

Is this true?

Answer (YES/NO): NO